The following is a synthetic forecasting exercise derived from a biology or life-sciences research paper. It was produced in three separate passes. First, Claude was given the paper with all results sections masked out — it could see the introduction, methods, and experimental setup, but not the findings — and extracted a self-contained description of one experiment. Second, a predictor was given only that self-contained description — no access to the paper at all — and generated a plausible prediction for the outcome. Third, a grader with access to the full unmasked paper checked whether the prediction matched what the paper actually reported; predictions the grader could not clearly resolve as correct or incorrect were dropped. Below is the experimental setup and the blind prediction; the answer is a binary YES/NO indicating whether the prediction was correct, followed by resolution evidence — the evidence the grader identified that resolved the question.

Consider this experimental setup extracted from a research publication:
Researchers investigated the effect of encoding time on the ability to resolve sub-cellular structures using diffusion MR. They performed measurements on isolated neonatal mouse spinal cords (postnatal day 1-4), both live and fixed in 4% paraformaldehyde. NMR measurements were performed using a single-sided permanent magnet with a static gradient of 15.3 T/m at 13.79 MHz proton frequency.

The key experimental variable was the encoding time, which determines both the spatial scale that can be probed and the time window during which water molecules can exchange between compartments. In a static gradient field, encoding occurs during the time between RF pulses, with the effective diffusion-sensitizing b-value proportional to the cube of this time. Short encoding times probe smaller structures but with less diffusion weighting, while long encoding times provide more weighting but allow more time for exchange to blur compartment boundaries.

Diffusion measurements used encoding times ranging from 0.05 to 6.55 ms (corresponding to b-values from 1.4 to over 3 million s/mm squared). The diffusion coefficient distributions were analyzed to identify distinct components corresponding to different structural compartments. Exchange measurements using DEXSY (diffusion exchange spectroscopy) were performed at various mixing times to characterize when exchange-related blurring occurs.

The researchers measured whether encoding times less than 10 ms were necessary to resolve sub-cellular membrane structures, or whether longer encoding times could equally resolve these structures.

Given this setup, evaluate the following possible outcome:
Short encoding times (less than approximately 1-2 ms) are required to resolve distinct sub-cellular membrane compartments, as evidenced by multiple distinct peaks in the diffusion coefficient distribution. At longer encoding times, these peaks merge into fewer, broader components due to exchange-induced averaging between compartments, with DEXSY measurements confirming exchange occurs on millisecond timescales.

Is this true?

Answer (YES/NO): NO